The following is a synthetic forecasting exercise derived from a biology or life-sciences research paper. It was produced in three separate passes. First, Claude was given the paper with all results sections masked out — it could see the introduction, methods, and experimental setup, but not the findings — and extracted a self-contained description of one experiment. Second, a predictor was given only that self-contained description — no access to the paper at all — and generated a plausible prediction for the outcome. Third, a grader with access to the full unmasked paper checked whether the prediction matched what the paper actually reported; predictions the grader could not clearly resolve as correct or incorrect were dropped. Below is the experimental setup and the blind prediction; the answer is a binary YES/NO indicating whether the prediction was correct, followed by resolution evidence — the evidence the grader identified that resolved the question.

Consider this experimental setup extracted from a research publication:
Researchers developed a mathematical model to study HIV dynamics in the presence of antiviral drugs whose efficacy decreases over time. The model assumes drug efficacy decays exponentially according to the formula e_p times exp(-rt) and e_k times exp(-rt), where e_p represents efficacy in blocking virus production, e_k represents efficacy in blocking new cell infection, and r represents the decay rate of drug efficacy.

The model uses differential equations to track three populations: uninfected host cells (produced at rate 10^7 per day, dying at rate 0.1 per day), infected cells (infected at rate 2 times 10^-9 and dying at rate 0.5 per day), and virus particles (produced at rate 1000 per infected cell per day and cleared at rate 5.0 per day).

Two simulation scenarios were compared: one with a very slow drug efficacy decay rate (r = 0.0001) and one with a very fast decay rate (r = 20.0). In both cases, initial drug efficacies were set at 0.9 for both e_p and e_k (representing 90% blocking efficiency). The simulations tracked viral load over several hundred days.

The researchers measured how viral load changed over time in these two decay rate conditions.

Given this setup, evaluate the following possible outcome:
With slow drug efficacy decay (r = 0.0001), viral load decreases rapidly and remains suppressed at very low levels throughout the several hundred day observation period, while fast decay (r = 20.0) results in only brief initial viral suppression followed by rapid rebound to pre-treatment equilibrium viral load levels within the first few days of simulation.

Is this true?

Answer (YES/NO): NO